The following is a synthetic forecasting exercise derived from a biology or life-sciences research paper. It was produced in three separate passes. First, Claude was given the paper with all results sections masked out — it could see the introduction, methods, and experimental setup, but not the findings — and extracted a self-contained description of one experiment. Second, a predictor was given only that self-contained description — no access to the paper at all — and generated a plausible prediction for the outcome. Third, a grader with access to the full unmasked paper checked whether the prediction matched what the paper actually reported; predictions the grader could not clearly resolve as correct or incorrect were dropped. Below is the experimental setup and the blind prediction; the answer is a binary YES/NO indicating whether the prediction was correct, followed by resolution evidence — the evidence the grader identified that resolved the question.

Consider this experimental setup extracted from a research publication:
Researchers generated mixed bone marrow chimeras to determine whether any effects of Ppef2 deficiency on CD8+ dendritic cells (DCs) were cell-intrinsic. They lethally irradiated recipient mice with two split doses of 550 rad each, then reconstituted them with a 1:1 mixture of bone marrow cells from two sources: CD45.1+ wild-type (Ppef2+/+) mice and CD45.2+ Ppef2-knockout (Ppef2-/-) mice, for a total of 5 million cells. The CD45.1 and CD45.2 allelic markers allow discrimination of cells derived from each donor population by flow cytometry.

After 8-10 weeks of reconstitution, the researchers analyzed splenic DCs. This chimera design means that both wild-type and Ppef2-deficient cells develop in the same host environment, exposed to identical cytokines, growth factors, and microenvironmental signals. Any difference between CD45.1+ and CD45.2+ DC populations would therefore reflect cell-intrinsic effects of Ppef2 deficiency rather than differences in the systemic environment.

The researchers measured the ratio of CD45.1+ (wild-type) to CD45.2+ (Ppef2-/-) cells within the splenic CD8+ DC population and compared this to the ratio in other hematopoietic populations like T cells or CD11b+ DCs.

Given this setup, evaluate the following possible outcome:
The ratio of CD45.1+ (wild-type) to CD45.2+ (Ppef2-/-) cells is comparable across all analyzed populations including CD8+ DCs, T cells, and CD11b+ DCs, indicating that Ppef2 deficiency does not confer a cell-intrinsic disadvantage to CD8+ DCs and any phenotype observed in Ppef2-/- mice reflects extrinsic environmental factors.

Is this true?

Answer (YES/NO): NO